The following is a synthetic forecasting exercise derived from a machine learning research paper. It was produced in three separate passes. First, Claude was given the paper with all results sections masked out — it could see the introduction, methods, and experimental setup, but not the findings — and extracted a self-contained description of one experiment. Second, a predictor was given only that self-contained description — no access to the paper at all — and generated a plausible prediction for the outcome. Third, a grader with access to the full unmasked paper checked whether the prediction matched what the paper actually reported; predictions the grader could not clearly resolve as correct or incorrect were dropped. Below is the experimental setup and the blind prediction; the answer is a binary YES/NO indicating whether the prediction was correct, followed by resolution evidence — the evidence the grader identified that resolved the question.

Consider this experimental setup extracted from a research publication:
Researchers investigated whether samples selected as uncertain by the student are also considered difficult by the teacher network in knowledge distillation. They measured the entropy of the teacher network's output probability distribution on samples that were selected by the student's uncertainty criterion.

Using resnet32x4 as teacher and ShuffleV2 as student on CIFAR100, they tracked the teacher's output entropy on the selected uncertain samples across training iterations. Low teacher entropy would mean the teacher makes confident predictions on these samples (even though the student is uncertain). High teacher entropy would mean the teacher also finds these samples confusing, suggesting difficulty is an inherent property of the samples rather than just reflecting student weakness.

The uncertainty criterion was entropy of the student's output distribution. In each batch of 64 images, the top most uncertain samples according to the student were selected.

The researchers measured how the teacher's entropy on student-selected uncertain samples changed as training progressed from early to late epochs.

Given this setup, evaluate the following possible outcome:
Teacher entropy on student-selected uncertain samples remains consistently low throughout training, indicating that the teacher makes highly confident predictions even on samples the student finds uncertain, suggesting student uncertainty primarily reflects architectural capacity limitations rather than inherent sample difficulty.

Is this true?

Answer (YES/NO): NO